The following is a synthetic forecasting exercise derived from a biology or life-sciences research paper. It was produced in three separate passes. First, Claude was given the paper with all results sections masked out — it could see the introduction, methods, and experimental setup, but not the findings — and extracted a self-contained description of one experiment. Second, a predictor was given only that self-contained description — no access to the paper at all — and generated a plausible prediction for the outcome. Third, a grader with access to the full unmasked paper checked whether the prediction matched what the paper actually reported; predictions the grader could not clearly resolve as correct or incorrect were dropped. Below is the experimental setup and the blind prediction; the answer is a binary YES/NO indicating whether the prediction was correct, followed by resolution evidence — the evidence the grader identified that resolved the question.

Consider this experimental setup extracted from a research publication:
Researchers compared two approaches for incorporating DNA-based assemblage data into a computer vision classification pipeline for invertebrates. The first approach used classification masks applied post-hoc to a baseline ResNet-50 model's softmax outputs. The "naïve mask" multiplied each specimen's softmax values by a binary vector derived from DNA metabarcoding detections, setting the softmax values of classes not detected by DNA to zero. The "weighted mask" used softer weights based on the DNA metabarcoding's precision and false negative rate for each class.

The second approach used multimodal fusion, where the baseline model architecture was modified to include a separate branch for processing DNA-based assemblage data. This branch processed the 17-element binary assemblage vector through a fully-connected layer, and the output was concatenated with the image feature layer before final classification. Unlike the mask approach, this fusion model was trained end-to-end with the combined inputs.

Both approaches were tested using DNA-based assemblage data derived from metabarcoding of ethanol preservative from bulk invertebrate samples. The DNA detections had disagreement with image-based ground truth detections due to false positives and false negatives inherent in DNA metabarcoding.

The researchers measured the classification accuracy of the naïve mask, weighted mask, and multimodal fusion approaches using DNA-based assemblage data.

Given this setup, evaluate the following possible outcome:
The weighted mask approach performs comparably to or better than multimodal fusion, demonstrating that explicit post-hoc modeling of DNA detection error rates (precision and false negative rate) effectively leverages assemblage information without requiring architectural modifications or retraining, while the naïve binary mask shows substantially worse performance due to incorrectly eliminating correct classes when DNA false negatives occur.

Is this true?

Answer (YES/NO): NO